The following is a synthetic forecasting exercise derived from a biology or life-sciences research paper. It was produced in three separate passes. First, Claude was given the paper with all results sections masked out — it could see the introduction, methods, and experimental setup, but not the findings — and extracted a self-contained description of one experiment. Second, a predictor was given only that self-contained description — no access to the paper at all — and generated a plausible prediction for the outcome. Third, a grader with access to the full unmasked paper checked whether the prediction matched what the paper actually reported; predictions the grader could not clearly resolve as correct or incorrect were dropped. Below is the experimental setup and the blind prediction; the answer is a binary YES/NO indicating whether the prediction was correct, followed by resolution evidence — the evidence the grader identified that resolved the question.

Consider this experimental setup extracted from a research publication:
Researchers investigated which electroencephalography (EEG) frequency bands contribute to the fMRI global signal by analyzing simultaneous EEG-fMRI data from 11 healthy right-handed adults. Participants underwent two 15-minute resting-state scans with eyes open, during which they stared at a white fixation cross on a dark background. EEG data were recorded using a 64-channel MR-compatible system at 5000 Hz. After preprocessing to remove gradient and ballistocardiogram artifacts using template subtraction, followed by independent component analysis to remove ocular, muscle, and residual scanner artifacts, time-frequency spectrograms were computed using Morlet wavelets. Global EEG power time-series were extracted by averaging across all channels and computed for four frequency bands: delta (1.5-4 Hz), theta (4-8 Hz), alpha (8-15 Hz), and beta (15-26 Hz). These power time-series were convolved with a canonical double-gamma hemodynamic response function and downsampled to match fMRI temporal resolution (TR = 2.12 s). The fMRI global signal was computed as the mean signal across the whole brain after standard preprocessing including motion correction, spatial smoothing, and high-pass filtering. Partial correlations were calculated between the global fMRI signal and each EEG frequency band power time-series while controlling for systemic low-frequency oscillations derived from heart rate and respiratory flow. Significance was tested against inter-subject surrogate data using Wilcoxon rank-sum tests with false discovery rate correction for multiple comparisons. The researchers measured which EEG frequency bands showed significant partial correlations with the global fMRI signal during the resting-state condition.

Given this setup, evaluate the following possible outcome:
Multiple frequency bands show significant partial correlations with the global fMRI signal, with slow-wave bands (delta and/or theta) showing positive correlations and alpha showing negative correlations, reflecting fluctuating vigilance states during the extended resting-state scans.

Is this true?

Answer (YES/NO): NO